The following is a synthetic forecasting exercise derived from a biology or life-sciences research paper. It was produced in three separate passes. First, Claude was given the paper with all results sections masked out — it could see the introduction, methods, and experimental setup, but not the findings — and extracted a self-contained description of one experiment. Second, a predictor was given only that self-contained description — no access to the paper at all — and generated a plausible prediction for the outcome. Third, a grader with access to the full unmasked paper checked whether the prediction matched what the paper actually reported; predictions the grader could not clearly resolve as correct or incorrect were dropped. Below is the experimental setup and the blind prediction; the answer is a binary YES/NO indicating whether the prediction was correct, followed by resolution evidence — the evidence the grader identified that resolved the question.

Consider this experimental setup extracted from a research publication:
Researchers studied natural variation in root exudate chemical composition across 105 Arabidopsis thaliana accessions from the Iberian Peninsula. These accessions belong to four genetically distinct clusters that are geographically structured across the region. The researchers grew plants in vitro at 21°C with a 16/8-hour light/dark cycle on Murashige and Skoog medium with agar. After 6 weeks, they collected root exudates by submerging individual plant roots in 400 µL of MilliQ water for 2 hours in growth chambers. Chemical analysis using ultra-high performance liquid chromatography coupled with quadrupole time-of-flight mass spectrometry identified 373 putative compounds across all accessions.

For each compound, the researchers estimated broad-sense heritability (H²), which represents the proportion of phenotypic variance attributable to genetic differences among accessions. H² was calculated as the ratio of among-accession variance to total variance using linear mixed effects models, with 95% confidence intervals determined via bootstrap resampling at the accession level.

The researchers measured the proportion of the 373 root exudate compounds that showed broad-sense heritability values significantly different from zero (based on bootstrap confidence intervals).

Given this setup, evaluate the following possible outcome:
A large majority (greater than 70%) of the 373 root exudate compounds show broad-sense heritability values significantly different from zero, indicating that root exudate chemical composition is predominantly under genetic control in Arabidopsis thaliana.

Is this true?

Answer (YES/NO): NO